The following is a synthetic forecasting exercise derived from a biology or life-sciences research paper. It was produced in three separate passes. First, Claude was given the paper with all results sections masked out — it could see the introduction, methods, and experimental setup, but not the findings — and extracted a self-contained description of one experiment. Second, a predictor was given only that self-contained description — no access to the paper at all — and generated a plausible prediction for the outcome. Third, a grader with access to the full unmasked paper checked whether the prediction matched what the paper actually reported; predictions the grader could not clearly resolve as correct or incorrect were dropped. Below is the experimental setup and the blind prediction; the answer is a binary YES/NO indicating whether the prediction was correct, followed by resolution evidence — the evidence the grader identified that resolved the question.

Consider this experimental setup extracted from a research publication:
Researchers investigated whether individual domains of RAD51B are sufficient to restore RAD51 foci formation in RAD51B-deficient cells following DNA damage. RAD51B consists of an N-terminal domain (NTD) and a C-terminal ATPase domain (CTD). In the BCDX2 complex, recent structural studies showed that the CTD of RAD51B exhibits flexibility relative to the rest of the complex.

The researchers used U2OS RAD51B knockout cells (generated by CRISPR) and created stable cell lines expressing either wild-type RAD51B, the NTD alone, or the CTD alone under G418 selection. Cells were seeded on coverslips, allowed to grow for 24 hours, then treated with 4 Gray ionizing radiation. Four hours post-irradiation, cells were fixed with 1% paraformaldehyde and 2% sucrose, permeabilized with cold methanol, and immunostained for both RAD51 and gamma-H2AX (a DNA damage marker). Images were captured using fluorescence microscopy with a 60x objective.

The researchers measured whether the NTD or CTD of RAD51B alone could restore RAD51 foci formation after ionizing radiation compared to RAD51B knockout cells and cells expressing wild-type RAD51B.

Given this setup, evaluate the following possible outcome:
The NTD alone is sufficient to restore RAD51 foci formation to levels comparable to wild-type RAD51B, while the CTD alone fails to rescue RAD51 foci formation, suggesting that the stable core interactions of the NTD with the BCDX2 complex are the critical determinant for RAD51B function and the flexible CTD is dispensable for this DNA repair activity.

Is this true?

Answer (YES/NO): NO